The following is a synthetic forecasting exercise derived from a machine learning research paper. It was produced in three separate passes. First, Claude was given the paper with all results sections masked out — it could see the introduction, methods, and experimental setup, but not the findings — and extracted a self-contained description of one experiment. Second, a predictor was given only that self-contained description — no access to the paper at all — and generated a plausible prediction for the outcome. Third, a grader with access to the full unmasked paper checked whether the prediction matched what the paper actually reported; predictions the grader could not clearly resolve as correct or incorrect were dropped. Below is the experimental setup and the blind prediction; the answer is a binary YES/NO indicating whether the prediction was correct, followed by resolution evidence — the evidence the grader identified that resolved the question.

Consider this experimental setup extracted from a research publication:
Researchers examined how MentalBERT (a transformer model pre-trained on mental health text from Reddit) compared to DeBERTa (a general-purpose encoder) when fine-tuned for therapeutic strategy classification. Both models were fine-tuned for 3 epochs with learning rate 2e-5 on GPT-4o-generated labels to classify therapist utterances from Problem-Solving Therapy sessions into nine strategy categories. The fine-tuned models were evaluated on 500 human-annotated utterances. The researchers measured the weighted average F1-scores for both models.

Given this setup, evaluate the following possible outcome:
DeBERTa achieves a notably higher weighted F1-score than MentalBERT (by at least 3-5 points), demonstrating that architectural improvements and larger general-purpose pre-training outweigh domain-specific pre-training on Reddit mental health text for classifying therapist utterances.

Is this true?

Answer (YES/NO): NO